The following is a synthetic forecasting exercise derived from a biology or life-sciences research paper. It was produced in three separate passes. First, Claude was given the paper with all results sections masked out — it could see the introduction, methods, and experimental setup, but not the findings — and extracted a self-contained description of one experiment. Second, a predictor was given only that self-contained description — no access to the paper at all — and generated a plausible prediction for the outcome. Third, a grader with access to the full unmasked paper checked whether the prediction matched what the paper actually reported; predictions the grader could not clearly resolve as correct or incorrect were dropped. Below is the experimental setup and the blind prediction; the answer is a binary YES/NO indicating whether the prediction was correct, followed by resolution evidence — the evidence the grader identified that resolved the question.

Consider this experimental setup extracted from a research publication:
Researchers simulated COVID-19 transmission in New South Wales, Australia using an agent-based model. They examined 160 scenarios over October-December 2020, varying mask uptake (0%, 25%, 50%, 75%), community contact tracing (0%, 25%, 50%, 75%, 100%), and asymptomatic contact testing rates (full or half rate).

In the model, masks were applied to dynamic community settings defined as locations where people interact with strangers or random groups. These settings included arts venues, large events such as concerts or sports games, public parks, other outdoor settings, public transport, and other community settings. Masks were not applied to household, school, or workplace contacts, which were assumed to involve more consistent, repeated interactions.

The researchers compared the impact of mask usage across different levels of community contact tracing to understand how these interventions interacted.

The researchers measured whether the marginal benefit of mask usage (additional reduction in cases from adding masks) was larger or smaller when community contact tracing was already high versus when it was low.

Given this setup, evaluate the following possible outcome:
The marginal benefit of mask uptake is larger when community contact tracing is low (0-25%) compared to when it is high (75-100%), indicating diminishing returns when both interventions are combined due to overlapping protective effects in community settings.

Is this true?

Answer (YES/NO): YES